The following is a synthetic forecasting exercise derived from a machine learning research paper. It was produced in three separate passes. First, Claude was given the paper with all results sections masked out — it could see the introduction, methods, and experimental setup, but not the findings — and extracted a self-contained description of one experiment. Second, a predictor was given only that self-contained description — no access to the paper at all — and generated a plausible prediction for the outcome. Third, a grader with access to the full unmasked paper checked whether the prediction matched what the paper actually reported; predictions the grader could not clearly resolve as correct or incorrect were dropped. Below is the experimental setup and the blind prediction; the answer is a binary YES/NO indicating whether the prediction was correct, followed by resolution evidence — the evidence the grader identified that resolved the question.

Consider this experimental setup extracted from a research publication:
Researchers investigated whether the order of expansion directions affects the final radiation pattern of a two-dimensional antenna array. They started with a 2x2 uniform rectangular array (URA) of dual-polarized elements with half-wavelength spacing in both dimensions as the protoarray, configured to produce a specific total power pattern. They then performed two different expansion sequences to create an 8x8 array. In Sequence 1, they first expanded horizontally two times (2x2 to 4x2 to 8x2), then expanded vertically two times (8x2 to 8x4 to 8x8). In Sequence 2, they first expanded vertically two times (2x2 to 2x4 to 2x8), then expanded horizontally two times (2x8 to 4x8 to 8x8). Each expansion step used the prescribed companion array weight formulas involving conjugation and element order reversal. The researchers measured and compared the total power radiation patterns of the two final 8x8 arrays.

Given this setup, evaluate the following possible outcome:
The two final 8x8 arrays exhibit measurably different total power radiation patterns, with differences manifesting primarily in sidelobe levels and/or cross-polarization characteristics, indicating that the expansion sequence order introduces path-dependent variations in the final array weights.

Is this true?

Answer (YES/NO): NO